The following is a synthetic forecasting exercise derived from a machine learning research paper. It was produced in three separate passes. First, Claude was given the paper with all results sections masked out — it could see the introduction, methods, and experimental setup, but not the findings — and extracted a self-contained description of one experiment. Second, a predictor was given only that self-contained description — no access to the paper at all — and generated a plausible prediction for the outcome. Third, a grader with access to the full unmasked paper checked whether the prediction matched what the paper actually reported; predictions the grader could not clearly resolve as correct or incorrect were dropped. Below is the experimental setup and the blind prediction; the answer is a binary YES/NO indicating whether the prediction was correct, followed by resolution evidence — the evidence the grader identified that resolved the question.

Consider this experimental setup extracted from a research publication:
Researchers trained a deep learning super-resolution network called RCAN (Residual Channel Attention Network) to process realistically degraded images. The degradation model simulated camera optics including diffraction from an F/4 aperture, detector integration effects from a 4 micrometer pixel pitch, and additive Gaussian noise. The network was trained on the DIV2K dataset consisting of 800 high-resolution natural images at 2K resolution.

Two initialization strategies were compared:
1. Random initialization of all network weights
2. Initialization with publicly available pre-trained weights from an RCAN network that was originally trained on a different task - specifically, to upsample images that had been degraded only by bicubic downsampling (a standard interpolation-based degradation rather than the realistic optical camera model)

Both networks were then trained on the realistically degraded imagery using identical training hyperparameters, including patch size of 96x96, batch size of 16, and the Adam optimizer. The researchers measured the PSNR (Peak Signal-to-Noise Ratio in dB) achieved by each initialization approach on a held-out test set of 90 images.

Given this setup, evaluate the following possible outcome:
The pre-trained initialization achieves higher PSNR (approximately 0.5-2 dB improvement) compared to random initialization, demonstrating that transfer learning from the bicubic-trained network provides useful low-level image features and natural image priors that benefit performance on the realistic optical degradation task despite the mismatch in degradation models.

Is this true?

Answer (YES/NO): NO